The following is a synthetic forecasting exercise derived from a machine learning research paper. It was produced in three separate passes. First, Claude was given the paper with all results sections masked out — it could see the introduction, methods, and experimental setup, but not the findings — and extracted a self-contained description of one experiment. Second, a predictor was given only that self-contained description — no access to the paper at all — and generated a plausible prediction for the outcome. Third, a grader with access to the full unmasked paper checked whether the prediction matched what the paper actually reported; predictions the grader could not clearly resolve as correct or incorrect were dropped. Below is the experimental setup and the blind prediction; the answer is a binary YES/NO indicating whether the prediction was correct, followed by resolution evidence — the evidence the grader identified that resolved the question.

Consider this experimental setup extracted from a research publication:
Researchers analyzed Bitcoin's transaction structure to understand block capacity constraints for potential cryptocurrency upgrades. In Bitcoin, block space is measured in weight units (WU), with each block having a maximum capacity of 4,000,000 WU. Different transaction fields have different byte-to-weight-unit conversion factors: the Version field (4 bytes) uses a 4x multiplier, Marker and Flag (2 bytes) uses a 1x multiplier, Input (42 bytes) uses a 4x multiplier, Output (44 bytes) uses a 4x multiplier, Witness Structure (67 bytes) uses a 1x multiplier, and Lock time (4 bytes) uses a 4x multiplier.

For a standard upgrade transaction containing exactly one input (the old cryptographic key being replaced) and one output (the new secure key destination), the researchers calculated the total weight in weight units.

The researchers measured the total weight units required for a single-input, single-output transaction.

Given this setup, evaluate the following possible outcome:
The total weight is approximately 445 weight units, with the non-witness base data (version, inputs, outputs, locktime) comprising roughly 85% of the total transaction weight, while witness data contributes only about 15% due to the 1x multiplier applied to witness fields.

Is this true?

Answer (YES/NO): YES